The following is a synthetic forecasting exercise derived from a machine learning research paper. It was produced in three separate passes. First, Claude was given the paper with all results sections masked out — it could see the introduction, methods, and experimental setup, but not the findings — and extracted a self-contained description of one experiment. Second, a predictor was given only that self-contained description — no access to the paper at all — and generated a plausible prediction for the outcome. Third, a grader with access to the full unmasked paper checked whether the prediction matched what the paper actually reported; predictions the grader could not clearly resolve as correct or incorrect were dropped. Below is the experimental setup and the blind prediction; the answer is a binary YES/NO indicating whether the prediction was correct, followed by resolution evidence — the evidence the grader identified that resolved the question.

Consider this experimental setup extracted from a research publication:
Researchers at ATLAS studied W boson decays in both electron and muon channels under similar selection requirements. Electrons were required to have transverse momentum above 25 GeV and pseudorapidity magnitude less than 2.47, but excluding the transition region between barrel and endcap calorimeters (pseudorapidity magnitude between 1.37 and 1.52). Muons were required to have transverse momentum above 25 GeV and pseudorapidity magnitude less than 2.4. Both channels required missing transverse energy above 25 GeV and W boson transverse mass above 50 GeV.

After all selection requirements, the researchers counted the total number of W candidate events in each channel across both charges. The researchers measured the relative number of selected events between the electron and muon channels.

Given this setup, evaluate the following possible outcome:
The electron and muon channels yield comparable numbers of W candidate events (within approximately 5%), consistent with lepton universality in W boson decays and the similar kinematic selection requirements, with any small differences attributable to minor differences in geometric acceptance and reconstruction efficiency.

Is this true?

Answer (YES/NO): NO